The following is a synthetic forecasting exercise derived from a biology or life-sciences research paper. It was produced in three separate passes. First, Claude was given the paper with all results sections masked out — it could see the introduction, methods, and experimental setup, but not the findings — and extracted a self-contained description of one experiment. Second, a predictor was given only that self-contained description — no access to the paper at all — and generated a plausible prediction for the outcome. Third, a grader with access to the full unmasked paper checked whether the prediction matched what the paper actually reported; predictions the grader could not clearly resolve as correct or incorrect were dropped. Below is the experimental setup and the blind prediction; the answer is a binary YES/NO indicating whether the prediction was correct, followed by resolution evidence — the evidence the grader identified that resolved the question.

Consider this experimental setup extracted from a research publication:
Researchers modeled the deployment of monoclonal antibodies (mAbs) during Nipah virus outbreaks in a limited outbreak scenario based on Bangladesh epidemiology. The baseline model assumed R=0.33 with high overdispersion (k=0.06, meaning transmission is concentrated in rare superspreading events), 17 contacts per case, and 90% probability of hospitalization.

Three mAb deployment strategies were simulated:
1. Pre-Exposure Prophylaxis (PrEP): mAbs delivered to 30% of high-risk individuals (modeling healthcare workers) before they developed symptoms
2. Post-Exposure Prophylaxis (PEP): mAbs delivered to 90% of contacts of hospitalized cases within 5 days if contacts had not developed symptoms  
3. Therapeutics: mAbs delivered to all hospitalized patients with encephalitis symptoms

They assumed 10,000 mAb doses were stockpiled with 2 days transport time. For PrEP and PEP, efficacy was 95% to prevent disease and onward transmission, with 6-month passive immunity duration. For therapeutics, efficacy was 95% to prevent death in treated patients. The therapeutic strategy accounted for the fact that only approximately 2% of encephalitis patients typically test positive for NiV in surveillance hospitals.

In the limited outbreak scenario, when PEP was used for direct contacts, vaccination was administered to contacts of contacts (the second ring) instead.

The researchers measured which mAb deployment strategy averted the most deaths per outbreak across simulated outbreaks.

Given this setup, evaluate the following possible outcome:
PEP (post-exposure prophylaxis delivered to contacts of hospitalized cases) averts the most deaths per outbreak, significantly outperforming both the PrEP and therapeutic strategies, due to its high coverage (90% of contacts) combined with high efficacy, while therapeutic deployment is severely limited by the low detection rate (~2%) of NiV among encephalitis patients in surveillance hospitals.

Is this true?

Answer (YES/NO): NO